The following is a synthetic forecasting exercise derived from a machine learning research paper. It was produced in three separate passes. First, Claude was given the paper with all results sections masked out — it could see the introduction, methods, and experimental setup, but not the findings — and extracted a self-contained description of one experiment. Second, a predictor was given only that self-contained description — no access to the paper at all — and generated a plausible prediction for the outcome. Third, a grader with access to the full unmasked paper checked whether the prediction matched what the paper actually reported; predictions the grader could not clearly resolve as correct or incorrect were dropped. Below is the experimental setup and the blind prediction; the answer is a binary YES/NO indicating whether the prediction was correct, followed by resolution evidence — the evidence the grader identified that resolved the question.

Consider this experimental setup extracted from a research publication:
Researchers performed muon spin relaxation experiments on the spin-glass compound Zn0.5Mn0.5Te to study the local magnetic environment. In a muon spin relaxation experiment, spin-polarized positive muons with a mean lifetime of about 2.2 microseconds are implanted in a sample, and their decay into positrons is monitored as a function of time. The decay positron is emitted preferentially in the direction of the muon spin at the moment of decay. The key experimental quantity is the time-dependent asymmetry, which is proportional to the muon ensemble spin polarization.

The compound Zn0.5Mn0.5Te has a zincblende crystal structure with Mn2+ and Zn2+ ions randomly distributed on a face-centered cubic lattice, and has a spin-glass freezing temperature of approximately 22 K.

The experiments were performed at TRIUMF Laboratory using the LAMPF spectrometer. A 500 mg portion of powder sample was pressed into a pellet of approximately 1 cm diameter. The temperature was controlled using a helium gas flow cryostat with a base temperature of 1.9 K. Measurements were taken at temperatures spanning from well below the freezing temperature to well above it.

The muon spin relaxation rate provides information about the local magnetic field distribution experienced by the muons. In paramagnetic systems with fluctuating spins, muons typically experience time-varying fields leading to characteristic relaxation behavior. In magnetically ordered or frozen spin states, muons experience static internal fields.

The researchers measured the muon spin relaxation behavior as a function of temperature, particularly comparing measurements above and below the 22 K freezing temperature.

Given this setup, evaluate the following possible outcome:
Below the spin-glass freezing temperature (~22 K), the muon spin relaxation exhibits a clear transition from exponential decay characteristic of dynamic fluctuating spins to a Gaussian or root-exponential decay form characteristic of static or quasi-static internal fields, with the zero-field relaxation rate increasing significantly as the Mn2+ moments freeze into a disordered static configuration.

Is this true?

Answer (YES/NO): NO